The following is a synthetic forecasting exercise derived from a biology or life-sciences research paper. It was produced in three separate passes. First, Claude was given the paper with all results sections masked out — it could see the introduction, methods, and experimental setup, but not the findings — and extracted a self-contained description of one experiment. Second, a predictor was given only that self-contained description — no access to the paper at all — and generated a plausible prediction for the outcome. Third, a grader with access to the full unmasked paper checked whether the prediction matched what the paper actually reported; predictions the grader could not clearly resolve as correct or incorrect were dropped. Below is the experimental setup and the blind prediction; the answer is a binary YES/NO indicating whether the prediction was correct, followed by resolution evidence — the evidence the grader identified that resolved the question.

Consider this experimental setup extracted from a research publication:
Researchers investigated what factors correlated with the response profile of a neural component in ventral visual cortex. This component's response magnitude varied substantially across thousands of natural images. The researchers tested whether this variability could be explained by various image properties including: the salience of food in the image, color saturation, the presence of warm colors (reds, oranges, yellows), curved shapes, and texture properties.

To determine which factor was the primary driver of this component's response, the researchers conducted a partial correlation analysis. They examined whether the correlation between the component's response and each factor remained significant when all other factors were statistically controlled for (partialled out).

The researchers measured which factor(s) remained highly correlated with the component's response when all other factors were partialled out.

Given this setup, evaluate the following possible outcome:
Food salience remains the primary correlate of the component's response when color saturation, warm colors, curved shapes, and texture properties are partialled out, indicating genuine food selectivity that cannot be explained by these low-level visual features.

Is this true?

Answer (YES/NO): YES